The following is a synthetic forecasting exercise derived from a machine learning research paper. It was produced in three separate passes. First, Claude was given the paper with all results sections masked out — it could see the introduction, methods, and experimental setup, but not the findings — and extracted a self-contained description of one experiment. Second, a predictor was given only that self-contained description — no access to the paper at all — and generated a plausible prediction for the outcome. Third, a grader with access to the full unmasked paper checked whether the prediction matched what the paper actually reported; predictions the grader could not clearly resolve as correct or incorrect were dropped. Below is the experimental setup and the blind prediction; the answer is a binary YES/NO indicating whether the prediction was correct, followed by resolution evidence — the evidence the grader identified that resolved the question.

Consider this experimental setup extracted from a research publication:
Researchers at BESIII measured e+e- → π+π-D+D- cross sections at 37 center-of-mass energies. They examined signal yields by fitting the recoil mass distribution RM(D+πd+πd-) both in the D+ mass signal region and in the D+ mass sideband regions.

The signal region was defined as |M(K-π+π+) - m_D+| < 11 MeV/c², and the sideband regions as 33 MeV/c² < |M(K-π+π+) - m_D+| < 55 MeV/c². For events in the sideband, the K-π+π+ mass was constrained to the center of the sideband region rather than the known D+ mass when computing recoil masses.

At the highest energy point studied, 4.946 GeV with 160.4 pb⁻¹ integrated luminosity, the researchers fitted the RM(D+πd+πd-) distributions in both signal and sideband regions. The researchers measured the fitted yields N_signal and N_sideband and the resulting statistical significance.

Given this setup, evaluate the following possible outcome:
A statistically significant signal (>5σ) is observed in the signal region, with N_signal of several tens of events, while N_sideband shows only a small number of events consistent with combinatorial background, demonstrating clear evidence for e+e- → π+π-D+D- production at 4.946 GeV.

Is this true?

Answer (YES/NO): NO